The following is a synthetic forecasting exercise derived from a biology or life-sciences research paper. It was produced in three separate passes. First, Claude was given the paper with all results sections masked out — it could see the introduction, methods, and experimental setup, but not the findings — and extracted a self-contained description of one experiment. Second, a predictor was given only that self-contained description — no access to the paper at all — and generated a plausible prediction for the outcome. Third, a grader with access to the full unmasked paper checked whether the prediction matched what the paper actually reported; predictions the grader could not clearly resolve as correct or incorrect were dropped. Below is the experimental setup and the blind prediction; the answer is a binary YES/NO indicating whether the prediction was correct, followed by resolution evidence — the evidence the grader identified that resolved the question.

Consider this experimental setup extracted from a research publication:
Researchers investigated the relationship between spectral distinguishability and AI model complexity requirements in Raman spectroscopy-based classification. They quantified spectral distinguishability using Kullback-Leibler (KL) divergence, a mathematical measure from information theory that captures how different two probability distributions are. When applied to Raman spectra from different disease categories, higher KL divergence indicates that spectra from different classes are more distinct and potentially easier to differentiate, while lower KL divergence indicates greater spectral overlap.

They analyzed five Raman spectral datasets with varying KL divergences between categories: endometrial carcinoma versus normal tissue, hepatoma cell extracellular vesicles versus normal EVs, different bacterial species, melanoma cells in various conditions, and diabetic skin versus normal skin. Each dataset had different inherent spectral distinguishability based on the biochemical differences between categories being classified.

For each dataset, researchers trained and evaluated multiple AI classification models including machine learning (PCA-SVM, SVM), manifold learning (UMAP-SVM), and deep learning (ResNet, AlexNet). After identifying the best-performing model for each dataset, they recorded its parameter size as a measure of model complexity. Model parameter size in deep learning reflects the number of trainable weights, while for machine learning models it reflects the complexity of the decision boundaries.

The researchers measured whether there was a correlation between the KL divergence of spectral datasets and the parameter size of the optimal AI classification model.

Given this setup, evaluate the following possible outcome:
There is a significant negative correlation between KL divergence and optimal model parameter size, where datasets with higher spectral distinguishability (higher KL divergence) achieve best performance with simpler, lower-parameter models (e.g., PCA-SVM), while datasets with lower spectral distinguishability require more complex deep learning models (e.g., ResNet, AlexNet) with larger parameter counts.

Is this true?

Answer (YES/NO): YES